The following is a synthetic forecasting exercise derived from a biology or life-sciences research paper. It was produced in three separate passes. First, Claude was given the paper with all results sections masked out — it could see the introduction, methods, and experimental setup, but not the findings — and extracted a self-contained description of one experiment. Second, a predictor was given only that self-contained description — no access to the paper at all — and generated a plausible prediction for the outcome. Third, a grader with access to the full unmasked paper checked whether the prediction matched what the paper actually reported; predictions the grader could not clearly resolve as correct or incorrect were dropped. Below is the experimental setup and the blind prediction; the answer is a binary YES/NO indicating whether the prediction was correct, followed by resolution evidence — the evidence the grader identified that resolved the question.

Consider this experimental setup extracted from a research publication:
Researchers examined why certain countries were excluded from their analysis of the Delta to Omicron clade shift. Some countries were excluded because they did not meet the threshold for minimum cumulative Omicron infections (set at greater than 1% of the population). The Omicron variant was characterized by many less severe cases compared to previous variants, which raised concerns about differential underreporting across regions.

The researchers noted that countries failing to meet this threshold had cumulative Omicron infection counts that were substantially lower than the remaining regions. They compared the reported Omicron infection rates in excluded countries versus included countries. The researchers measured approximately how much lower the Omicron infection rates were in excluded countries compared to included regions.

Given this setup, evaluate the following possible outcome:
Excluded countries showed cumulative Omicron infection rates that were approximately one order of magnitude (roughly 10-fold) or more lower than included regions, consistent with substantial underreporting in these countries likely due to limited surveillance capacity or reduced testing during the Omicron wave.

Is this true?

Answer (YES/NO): NO